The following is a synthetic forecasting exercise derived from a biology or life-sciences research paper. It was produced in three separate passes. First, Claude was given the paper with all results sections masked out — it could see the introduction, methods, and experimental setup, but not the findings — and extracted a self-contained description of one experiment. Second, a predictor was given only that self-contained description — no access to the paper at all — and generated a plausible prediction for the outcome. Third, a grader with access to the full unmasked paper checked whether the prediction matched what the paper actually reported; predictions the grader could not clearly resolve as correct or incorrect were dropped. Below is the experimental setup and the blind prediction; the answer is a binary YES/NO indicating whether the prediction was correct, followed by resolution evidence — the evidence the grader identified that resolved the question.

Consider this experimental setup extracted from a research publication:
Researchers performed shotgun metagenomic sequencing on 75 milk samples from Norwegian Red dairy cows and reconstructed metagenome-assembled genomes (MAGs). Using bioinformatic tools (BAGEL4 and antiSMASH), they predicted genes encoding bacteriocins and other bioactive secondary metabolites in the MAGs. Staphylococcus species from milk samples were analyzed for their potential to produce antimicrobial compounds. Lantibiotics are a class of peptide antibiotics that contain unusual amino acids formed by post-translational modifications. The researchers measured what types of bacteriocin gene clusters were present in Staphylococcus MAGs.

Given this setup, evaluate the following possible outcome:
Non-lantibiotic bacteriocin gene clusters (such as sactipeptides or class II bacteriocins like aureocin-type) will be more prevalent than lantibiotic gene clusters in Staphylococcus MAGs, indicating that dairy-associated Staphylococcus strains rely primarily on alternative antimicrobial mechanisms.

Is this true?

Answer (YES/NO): YES